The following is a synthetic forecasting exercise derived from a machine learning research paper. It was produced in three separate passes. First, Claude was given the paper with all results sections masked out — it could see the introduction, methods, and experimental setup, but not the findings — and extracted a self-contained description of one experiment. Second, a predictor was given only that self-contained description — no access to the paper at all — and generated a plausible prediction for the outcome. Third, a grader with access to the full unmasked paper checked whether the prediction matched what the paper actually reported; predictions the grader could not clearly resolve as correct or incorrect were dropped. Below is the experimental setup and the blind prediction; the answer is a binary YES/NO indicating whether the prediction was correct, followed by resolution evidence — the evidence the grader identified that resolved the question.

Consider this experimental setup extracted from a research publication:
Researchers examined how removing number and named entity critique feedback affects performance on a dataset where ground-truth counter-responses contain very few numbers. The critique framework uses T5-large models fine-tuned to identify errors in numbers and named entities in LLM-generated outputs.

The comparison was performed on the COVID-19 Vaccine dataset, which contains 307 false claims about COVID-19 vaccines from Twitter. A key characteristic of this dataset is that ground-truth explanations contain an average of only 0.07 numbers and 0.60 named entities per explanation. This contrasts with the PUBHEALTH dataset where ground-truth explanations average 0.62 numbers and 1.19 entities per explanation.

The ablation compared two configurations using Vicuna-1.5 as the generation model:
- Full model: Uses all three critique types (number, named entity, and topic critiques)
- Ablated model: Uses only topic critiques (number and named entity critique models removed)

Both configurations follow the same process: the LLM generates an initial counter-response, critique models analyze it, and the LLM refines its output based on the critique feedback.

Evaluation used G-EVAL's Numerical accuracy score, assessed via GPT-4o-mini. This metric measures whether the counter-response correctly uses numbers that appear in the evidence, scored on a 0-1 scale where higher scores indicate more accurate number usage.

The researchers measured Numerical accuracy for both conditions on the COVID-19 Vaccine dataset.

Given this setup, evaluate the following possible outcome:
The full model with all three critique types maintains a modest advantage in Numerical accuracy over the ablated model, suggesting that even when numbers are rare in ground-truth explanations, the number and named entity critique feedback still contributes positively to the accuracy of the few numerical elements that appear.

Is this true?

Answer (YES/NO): NO